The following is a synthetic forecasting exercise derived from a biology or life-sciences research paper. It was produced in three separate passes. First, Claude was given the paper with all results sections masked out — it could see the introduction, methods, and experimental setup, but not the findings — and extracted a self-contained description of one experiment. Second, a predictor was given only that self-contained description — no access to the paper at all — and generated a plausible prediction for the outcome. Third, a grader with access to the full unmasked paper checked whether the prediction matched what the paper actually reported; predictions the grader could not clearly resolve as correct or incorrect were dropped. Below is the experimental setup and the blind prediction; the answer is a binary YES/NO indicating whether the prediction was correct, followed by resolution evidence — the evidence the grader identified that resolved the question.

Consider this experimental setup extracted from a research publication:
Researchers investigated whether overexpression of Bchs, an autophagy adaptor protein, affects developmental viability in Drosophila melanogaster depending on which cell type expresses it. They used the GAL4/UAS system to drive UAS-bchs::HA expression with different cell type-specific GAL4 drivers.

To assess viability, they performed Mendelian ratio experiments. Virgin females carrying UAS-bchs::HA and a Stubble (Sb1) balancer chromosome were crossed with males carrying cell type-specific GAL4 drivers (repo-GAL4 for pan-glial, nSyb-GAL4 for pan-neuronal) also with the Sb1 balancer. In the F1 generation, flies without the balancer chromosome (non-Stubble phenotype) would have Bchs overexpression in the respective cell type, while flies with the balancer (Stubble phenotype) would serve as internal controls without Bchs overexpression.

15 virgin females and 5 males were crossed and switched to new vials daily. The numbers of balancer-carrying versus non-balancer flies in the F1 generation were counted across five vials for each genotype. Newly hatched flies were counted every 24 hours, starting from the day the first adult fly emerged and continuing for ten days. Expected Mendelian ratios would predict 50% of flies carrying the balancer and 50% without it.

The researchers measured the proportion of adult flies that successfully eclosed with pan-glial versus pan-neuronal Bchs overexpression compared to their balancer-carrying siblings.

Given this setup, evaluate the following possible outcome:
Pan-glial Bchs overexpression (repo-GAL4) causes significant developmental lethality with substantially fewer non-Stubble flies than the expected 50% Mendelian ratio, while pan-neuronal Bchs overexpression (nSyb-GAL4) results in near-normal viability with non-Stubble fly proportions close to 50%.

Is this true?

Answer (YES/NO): NO